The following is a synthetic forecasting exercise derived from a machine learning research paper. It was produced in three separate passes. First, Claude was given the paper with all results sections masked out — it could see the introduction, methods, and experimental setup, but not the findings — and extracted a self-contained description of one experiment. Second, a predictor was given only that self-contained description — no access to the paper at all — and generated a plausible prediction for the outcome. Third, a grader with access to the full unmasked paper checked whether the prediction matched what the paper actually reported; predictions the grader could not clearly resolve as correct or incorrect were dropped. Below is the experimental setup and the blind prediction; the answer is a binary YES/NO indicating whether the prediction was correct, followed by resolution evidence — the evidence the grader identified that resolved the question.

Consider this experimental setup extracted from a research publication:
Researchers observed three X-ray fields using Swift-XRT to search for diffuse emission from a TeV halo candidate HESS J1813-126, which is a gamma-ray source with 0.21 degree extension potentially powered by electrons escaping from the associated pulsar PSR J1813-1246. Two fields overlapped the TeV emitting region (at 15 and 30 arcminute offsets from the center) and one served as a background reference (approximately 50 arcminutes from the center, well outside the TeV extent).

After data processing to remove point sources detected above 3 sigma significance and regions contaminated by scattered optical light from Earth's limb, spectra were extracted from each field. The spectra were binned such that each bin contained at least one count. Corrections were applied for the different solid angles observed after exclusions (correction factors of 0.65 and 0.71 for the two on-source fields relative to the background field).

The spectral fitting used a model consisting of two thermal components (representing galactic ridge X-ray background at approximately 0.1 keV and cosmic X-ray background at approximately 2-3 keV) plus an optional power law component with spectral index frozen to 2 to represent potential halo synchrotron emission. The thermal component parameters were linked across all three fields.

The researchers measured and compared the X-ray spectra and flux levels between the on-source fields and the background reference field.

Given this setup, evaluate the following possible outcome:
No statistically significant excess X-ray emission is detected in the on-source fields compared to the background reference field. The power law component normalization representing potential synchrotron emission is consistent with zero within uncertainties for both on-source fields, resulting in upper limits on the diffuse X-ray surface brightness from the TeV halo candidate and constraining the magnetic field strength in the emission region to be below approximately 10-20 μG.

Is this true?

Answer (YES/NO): NO